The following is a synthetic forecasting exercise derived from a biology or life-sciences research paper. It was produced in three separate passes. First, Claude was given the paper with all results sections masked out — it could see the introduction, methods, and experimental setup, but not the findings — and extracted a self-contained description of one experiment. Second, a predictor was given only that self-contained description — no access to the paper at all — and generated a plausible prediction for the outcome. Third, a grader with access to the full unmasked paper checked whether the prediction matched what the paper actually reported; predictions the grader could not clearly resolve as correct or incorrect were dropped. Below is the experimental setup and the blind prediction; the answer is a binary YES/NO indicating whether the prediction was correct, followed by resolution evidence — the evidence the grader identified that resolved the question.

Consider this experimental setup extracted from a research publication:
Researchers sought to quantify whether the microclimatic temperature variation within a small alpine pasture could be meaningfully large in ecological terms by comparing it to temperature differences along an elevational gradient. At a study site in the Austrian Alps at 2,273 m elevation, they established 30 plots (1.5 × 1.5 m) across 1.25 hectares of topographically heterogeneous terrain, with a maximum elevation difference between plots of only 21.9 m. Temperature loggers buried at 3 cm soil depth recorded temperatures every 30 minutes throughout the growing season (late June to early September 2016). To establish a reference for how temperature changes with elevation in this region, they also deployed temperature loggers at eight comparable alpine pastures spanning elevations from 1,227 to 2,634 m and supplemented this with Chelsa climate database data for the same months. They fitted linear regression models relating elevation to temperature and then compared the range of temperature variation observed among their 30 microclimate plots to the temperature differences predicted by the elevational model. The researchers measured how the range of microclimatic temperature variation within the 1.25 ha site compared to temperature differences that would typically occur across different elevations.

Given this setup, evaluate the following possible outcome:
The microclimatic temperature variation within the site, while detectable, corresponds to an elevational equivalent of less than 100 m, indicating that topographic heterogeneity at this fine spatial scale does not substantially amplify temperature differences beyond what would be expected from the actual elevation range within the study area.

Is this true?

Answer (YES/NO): NO